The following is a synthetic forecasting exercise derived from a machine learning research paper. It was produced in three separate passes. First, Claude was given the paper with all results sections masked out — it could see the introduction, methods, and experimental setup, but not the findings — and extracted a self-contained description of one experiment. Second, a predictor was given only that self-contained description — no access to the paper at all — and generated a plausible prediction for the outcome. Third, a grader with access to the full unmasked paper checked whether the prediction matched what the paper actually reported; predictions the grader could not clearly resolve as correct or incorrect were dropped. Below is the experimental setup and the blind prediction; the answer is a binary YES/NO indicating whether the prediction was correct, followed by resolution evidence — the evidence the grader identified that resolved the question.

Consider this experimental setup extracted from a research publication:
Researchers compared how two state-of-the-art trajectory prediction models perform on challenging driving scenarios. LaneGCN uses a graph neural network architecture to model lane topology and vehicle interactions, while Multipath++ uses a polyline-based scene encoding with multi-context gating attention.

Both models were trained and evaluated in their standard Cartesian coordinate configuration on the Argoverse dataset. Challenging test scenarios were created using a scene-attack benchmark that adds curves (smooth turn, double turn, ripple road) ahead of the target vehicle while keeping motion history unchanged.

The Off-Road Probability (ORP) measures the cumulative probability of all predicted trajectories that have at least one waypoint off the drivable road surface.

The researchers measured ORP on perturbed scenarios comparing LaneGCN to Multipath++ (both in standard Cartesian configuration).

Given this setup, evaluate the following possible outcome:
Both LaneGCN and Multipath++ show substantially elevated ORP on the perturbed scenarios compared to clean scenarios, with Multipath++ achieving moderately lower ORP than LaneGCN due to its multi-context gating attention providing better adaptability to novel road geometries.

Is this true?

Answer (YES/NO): NO